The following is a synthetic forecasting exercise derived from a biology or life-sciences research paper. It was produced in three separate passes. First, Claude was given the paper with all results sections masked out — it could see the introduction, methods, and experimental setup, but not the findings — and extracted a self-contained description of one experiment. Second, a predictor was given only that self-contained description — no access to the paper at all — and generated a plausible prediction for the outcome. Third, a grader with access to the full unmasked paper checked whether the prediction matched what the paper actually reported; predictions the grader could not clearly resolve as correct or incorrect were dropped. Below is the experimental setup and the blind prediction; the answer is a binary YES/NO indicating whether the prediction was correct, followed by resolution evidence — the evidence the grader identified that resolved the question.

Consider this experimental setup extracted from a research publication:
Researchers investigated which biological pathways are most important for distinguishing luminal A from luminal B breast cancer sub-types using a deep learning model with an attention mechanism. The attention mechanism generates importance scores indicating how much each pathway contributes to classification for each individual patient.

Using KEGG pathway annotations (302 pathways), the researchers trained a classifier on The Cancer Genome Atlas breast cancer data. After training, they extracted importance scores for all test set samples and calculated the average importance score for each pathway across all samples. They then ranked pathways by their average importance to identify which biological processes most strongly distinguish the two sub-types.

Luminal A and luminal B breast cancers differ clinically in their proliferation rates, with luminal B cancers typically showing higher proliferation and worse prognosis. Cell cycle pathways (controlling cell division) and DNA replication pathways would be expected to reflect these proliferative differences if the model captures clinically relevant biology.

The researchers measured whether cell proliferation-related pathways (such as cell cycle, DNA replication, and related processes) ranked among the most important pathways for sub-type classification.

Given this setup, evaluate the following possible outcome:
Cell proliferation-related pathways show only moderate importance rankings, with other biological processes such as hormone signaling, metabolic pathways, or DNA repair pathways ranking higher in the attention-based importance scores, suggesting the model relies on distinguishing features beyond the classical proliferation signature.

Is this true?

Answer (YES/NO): YES